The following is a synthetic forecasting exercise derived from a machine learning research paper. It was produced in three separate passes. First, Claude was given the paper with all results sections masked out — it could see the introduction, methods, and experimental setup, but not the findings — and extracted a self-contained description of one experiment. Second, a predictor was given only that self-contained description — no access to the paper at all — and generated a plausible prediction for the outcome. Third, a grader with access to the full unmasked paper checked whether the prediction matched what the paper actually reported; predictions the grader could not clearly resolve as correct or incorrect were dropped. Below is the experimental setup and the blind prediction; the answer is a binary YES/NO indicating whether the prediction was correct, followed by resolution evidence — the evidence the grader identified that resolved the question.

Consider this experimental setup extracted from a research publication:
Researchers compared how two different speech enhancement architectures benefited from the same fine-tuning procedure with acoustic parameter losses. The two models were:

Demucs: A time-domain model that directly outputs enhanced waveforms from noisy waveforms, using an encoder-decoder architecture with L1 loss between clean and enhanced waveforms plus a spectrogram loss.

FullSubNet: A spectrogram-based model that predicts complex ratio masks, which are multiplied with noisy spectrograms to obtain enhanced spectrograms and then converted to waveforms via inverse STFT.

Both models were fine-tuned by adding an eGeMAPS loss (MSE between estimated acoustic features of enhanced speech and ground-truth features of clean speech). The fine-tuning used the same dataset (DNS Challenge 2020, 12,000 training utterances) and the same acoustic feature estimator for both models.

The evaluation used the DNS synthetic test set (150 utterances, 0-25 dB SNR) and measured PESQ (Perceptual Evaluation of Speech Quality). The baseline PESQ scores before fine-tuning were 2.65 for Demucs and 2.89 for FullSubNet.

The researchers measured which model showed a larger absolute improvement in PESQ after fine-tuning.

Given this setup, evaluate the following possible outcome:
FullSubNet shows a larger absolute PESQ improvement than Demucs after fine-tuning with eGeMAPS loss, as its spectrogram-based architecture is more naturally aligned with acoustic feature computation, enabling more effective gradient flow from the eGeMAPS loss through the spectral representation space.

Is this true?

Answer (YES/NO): NO